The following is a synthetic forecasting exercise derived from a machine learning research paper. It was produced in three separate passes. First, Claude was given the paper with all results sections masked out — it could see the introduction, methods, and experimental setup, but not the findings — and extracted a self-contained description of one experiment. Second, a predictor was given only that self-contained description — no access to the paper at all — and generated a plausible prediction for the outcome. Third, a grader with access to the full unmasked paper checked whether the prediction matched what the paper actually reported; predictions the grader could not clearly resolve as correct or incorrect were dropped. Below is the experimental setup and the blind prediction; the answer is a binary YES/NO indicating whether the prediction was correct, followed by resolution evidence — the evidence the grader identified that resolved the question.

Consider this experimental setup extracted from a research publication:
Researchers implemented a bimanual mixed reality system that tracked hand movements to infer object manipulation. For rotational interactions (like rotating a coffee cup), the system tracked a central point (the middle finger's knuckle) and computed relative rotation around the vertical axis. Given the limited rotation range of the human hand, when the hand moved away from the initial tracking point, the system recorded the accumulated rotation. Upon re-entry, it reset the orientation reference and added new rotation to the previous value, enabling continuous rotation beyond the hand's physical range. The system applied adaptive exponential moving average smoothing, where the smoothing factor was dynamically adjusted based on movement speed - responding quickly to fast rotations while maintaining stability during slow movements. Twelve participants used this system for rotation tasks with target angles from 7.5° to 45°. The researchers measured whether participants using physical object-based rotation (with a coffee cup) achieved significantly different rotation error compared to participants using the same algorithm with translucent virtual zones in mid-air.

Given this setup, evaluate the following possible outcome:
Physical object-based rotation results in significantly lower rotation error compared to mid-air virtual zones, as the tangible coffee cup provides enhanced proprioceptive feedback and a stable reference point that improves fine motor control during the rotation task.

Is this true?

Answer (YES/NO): NO